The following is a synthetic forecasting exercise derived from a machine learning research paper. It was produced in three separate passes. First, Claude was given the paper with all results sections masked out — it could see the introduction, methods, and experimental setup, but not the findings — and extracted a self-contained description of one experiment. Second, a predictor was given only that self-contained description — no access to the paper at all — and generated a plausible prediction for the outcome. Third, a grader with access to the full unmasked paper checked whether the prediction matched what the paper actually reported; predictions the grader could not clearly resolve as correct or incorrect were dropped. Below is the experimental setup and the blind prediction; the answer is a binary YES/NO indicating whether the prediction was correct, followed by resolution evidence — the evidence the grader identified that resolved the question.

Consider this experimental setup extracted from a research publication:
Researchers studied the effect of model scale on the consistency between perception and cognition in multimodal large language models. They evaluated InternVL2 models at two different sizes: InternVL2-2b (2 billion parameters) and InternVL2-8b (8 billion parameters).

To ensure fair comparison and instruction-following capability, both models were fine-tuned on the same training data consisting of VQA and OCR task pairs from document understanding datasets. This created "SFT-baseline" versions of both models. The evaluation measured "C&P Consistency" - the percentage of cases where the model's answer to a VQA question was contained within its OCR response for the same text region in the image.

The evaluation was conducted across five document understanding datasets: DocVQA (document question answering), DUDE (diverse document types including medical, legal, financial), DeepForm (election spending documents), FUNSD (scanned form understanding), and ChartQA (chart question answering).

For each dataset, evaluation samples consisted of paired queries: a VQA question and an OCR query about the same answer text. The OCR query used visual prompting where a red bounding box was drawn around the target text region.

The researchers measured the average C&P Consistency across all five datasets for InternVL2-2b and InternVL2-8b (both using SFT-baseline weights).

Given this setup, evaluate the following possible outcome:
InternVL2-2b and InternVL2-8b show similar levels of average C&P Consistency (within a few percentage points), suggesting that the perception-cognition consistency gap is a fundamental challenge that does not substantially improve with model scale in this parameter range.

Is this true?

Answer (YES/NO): YES